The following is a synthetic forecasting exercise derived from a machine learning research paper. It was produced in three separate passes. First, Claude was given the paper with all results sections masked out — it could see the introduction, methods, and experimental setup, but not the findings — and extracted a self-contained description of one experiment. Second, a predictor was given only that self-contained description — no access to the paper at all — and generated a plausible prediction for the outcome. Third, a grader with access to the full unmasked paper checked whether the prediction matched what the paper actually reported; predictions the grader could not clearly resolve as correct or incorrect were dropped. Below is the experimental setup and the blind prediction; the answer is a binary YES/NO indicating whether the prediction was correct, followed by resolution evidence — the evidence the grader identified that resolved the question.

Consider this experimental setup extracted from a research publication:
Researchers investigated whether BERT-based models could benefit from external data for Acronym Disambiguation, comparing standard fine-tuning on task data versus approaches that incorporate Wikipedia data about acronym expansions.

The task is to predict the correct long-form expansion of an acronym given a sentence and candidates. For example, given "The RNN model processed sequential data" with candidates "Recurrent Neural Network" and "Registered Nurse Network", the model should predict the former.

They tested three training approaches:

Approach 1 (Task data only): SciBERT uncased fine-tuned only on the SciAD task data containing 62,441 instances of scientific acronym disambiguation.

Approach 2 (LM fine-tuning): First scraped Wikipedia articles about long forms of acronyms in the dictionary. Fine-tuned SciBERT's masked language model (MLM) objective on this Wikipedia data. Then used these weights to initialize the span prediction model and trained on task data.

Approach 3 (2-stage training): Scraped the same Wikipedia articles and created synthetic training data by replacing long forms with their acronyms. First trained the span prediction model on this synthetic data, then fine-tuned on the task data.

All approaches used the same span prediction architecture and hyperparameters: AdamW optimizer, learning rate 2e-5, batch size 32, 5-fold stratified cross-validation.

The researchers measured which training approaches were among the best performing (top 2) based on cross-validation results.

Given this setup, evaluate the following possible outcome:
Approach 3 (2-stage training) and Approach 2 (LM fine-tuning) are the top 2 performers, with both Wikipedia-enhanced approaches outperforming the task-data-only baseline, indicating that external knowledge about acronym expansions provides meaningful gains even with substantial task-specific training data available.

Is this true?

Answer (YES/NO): NO